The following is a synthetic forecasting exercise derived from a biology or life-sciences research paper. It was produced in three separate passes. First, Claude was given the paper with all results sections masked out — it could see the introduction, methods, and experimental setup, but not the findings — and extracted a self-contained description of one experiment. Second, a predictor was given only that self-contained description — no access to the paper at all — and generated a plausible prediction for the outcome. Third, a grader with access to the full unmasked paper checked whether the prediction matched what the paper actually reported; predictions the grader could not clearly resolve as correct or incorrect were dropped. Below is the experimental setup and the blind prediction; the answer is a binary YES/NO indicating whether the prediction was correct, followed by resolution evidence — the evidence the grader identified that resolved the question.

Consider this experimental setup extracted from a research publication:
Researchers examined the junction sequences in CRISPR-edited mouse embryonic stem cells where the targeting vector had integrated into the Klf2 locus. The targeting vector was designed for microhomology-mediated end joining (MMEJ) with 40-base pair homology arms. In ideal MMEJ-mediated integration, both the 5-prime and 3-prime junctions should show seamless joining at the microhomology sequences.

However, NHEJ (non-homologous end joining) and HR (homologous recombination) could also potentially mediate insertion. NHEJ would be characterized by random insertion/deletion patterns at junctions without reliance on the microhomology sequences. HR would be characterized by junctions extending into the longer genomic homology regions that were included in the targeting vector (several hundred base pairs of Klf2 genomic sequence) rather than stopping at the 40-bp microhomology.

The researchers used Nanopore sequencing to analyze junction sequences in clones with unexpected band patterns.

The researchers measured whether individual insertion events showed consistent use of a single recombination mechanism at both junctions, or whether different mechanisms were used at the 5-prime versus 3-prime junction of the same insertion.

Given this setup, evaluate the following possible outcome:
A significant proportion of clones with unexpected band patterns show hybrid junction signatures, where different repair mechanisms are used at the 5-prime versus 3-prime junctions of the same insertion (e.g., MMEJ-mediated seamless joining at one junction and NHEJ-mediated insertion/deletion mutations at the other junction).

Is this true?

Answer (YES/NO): YES